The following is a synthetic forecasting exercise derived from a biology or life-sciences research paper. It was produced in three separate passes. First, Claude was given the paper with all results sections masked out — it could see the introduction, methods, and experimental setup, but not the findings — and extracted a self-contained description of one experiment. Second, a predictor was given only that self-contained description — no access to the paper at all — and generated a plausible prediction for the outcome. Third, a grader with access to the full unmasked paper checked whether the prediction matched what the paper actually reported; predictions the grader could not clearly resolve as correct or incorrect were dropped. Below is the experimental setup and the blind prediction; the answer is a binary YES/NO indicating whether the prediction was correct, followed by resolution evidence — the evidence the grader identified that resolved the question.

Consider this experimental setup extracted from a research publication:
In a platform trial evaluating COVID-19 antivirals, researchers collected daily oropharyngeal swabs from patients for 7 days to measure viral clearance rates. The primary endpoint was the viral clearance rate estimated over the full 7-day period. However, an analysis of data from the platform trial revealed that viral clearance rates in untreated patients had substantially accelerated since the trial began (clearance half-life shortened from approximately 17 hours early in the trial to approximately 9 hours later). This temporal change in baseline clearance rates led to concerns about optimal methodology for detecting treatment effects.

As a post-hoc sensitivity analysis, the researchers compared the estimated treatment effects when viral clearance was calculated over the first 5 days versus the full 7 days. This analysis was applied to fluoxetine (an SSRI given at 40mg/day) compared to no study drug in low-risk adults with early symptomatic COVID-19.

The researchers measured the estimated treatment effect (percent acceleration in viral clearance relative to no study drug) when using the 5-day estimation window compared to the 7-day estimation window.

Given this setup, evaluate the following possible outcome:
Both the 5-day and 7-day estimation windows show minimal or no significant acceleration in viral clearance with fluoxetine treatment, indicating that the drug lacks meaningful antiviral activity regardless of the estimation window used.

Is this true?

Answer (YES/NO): NO